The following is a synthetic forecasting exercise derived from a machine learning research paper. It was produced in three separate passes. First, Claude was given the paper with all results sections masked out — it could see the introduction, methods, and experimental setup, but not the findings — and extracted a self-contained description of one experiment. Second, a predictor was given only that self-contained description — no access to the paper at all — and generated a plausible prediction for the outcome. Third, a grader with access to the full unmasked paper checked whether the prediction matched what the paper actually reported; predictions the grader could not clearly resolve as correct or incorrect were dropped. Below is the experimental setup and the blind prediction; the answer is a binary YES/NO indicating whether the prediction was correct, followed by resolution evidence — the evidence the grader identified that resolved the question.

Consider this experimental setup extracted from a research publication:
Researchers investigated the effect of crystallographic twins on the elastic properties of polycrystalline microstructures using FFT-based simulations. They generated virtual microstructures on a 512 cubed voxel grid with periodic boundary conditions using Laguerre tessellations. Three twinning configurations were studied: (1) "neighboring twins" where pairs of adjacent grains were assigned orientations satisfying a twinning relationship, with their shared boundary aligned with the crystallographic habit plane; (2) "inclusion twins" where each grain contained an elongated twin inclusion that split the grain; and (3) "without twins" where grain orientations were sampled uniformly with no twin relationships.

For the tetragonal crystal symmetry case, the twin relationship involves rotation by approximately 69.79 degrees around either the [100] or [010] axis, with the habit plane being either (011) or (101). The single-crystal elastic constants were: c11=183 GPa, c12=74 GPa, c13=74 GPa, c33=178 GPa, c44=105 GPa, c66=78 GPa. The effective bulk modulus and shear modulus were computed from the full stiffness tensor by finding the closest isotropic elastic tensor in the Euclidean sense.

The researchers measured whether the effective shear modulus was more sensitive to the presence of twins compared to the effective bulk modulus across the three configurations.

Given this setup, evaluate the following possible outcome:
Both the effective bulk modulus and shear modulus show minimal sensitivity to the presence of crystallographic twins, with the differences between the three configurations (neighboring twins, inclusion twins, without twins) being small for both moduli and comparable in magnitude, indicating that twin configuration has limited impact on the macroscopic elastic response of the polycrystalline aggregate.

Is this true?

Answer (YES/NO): NO